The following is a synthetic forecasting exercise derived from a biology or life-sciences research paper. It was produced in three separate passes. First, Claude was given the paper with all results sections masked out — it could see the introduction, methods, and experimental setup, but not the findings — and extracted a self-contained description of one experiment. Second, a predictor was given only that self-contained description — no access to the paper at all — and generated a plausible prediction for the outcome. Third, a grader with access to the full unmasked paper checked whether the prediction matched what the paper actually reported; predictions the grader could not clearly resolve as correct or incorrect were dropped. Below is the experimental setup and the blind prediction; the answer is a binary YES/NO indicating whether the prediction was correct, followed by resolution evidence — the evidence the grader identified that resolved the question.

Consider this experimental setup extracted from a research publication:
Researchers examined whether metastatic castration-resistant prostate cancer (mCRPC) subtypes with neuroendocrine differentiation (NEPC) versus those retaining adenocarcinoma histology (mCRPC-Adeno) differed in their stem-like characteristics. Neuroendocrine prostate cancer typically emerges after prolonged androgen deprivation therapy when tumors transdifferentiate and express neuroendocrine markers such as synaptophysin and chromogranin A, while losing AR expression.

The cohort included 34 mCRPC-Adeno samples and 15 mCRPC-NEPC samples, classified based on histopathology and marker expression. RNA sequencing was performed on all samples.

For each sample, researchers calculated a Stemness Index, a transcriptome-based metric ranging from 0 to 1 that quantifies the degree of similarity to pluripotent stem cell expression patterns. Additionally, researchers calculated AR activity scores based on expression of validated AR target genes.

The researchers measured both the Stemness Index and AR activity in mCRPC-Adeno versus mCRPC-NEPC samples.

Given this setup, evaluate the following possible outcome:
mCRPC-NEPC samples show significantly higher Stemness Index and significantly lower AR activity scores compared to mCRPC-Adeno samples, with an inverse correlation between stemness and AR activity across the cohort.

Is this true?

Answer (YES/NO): YES